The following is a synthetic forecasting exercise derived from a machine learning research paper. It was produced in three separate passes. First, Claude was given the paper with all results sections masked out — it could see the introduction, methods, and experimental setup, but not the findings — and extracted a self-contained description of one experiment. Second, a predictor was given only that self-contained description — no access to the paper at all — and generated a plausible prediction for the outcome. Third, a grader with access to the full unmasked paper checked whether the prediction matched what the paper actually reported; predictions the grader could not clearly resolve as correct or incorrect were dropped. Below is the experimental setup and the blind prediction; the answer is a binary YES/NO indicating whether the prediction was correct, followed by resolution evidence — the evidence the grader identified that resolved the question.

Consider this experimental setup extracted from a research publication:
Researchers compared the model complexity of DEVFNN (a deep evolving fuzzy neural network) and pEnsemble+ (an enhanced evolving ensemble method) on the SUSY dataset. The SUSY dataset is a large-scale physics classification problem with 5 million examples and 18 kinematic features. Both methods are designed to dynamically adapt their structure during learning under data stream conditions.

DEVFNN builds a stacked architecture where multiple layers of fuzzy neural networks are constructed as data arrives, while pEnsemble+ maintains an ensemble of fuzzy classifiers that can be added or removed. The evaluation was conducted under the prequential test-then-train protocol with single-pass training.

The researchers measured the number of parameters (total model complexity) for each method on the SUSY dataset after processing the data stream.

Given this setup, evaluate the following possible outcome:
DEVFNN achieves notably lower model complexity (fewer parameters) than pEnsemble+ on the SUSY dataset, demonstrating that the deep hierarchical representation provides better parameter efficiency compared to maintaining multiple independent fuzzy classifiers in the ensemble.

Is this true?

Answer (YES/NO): NO